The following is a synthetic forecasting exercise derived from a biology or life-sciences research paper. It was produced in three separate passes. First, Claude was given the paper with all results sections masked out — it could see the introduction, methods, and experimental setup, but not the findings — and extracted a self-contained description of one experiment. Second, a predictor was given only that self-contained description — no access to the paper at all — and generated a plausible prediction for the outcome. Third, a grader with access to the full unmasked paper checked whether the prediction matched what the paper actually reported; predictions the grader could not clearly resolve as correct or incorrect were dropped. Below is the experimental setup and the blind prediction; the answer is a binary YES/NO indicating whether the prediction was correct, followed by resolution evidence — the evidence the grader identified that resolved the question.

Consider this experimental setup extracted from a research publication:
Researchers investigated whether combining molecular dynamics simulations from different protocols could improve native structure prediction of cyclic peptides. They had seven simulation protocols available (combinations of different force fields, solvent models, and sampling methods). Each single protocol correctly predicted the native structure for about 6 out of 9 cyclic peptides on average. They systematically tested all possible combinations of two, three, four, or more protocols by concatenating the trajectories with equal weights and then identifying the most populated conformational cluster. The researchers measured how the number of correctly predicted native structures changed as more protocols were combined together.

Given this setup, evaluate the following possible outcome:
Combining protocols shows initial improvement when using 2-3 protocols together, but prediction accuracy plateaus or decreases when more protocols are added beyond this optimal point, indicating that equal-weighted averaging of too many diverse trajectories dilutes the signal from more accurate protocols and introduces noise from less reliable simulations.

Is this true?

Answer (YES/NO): NO